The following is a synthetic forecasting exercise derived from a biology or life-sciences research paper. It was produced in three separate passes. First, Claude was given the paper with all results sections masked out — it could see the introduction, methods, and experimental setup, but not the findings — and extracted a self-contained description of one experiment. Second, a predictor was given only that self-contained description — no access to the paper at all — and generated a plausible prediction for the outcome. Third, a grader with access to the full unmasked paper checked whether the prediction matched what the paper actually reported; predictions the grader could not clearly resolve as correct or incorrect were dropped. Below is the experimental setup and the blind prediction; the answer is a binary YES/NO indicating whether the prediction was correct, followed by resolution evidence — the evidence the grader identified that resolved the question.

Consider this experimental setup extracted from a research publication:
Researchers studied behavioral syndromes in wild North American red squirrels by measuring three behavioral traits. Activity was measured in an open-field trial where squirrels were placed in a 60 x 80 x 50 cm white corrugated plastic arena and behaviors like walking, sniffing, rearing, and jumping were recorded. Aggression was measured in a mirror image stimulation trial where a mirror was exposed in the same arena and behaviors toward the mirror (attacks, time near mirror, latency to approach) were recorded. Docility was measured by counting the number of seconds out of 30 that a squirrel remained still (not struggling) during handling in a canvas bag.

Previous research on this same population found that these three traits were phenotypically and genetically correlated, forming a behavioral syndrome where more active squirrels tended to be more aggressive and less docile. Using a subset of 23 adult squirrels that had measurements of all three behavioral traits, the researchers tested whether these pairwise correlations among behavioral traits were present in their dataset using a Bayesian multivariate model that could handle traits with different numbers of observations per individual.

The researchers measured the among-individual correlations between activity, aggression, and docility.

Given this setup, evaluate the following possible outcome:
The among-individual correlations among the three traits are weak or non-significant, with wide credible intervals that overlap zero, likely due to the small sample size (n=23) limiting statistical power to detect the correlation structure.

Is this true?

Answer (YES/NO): YES